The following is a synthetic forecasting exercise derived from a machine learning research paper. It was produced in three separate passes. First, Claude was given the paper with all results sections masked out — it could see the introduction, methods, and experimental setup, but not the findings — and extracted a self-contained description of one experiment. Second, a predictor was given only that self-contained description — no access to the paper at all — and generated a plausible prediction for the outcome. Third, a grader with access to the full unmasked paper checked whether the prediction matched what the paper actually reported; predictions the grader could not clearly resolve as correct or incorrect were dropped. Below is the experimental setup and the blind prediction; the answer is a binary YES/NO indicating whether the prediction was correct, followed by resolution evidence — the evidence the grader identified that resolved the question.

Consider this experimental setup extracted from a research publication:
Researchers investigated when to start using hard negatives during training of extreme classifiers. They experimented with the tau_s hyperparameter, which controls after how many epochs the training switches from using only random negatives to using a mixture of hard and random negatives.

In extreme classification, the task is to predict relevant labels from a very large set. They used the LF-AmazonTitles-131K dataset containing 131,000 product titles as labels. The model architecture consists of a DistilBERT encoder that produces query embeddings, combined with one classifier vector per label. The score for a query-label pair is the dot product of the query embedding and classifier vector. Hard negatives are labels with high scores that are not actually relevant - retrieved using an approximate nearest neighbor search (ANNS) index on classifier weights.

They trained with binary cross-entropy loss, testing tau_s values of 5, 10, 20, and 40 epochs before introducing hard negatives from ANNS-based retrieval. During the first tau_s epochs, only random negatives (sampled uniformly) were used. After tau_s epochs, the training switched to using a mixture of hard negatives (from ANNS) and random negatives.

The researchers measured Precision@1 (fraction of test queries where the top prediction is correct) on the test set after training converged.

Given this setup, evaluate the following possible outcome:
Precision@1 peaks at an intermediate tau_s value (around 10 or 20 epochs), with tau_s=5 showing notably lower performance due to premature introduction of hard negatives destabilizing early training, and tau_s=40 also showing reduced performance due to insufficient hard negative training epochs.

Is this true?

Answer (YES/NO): NO